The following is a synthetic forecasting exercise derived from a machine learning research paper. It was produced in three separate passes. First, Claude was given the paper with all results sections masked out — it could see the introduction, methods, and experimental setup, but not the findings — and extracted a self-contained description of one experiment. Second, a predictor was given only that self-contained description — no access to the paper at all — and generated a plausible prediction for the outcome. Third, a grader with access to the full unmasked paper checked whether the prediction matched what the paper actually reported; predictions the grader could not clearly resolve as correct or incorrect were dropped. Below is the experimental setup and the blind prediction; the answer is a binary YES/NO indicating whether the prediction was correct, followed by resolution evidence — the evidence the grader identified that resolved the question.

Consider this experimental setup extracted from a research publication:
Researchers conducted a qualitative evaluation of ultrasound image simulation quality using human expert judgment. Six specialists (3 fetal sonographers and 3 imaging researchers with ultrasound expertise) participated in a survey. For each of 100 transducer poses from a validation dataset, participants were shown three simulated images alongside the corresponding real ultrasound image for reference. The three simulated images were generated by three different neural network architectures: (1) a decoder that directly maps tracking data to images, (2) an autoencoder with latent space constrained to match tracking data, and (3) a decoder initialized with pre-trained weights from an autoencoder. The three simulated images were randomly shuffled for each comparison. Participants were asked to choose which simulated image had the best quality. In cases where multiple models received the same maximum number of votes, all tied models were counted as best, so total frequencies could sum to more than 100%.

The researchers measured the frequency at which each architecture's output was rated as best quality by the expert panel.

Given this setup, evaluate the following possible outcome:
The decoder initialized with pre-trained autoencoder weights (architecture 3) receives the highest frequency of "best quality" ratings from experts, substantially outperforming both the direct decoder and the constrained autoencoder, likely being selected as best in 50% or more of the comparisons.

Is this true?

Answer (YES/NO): NO